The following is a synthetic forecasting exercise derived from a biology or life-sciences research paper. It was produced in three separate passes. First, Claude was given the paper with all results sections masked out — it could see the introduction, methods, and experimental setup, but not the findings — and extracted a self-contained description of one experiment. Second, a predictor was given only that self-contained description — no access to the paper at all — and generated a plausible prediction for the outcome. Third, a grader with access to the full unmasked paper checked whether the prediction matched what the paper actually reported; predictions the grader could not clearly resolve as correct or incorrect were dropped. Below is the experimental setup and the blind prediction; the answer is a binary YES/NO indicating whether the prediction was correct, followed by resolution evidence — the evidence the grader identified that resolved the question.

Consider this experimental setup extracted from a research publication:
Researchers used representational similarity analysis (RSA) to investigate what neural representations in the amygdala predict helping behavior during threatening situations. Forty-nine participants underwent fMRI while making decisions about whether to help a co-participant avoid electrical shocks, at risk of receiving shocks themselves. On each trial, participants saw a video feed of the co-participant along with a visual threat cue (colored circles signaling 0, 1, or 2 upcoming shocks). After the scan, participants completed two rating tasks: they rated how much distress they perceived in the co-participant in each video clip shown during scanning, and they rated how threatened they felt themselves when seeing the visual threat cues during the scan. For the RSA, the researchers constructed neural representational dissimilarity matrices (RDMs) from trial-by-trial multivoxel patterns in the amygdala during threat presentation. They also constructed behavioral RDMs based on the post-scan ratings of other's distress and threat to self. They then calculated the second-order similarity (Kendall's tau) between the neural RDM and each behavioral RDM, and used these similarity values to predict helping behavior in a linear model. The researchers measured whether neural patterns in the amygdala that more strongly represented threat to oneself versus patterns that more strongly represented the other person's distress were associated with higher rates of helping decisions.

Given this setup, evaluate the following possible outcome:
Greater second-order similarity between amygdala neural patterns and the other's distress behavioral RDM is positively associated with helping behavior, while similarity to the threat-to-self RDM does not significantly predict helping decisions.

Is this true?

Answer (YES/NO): NO